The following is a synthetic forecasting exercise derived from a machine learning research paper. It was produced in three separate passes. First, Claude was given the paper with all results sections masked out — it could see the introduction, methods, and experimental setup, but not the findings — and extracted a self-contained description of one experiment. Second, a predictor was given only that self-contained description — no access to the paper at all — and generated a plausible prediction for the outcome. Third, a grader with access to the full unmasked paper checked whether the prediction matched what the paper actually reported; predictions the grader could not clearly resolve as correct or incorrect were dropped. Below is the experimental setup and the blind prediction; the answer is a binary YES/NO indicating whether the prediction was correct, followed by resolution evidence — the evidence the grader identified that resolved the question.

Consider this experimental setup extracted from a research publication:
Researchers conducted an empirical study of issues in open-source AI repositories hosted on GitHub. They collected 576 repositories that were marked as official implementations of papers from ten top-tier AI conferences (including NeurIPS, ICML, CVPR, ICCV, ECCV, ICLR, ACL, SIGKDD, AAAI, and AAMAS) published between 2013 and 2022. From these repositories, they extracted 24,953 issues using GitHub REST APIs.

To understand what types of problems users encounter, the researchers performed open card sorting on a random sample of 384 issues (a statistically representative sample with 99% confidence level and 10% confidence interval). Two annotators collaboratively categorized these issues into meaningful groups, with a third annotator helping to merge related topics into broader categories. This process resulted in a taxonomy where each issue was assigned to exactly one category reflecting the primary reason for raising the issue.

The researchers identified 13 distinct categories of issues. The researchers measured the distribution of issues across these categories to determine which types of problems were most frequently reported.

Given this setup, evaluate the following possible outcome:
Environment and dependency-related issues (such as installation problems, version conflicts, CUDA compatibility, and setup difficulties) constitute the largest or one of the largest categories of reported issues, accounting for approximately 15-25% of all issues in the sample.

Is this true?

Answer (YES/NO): NO